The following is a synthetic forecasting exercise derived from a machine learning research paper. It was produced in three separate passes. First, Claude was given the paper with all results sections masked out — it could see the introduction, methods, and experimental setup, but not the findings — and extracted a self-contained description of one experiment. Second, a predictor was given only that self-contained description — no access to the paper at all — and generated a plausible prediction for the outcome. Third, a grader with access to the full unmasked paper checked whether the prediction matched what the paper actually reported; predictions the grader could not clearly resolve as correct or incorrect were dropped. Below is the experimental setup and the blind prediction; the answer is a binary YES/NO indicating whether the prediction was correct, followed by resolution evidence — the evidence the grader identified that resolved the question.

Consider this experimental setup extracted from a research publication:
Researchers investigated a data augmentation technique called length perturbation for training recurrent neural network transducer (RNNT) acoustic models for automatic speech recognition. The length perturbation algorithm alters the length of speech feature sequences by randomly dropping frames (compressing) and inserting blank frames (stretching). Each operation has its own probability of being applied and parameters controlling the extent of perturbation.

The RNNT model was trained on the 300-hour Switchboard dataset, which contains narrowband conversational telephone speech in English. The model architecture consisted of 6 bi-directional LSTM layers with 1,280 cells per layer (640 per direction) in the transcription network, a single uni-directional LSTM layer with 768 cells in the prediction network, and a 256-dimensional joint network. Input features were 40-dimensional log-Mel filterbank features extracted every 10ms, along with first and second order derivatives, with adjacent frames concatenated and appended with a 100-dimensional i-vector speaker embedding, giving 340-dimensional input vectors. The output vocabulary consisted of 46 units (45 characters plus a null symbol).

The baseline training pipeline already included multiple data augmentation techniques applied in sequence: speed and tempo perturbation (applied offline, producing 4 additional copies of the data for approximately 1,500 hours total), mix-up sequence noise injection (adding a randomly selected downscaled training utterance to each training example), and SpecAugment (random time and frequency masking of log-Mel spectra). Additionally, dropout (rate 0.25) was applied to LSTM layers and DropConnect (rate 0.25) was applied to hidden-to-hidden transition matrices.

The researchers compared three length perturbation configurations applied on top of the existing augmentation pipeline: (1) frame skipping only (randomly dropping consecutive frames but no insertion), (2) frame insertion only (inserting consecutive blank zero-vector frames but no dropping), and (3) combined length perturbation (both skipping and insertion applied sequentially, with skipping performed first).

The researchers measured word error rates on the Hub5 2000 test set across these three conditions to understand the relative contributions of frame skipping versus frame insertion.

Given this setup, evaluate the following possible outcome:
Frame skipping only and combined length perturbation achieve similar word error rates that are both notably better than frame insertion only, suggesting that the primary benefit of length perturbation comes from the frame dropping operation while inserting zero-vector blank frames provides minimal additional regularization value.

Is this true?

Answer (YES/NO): YES